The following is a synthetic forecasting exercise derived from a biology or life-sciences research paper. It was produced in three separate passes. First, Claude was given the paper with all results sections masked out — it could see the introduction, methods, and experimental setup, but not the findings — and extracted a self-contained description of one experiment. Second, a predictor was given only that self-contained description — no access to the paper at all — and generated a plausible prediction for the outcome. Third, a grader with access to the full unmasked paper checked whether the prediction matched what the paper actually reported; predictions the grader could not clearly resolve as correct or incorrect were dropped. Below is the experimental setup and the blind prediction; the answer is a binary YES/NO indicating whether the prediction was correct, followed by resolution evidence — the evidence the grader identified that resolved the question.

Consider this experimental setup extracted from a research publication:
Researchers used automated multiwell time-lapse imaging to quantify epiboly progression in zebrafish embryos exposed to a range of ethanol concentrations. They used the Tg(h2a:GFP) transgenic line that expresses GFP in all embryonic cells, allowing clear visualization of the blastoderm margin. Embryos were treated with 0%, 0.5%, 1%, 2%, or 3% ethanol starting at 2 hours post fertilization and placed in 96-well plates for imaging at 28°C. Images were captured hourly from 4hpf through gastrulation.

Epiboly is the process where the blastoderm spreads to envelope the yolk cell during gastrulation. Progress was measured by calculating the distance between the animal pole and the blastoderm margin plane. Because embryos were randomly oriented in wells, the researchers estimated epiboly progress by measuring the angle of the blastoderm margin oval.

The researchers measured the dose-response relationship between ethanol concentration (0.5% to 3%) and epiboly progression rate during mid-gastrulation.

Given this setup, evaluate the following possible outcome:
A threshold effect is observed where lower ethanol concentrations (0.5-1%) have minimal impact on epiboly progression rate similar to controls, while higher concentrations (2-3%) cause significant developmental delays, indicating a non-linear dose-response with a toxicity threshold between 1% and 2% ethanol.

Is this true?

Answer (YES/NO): NO